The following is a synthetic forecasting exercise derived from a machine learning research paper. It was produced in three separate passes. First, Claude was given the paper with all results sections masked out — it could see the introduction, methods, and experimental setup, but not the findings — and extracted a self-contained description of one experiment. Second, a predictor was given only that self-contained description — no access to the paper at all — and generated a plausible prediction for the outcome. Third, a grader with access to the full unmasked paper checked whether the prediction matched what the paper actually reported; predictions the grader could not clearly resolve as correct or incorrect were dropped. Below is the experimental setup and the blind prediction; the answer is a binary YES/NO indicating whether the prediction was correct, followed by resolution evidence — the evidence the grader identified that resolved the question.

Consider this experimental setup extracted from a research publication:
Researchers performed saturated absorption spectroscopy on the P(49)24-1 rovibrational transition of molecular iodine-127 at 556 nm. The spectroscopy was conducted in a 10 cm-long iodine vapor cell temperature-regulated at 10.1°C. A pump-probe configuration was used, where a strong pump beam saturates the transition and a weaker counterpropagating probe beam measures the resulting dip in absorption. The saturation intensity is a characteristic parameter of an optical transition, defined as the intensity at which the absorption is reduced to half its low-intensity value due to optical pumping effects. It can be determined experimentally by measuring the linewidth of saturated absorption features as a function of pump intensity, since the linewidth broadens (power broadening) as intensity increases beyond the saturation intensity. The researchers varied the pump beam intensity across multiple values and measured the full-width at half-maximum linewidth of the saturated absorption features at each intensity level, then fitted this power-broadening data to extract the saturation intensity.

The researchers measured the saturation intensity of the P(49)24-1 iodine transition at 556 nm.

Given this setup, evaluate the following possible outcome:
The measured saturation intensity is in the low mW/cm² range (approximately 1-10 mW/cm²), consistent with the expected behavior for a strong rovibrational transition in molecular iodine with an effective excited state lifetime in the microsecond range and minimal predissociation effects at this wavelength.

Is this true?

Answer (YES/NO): NO